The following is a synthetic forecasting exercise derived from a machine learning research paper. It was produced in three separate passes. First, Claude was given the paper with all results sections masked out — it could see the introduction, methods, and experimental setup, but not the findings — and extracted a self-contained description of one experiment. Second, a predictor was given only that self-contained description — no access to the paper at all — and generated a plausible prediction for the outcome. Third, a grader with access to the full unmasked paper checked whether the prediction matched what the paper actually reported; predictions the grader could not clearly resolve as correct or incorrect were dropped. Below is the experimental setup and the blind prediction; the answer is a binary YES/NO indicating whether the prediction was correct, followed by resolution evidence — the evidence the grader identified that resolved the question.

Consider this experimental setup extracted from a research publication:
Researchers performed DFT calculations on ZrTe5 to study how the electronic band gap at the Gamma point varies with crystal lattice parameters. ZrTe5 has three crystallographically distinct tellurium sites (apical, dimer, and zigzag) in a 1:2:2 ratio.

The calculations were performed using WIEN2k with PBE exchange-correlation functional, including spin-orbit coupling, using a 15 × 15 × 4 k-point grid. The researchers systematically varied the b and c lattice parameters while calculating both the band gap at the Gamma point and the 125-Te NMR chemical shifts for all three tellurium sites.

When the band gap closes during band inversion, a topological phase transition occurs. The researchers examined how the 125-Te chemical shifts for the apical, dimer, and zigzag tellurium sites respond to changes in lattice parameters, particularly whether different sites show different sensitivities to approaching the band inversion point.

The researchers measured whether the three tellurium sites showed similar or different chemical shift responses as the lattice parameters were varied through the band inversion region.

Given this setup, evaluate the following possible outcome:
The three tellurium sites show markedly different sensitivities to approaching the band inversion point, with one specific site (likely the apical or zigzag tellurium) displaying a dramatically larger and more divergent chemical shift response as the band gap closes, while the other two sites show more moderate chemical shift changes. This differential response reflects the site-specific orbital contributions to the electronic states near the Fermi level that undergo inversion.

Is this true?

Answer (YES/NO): NO